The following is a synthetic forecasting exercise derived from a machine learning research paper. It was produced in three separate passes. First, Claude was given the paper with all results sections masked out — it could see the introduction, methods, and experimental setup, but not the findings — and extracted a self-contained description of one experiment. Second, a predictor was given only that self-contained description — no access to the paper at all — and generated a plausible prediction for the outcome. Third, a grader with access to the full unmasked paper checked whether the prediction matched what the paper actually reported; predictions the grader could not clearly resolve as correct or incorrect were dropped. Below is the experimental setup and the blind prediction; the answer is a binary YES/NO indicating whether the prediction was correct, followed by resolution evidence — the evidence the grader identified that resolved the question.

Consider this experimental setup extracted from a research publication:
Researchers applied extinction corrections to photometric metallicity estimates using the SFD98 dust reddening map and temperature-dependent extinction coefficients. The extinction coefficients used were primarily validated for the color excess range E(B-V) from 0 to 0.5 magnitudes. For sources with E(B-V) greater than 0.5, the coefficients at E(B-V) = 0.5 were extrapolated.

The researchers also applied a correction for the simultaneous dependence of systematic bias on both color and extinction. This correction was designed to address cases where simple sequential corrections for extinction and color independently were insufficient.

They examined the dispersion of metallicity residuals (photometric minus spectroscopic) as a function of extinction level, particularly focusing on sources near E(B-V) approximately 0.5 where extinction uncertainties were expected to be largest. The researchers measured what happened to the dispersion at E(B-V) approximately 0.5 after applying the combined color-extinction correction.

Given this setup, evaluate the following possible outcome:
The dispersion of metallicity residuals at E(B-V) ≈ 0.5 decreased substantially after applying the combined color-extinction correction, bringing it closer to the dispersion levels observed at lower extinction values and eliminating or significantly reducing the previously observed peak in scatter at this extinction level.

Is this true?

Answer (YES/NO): YES